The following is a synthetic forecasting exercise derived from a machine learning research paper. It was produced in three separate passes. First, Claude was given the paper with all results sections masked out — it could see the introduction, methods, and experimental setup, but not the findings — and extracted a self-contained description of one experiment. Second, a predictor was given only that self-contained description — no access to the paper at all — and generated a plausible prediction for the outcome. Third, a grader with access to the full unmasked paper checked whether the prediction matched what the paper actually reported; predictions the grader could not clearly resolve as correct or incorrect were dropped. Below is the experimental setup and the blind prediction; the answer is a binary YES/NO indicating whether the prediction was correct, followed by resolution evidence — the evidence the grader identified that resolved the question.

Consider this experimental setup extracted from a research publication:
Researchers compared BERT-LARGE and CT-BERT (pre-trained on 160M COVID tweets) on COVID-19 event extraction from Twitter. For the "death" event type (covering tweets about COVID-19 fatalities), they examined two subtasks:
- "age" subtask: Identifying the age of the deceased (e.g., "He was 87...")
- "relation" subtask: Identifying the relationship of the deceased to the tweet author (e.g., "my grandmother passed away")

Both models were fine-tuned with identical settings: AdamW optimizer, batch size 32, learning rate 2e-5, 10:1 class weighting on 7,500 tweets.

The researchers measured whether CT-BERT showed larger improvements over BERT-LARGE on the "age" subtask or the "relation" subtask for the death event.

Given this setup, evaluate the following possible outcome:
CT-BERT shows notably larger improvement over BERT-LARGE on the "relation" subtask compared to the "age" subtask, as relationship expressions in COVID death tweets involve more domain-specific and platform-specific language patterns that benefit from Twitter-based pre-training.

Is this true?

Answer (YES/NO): YES